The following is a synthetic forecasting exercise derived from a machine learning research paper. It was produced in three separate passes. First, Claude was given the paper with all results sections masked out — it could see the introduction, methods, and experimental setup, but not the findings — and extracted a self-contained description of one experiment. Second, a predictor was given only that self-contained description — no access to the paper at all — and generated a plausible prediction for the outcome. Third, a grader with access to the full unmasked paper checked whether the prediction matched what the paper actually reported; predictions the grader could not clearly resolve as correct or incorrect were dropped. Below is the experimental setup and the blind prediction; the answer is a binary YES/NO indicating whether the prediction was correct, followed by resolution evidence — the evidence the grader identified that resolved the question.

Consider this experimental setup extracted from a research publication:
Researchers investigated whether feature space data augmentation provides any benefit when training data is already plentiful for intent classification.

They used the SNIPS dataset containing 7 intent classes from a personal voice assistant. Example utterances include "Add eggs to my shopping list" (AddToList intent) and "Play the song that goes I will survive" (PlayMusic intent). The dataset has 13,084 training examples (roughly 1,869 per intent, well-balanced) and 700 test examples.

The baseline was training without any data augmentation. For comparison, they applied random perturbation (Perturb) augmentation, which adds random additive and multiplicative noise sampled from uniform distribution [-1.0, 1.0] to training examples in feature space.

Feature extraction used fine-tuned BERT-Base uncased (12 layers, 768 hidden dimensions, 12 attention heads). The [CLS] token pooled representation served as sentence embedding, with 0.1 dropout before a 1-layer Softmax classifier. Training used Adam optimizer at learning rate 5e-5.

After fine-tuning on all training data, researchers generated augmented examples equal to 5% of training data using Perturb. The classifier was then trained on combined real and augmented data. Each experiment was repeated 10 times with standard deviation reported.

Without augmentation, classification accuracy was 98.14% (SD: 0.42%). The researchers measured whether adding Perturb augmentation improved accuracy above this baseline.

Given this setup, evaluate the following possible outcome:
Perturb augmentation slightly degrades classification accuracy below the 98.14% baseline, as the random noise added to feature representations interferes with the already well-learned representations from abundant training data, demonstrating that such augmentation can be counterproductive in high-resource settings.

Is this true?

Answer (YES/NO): NO